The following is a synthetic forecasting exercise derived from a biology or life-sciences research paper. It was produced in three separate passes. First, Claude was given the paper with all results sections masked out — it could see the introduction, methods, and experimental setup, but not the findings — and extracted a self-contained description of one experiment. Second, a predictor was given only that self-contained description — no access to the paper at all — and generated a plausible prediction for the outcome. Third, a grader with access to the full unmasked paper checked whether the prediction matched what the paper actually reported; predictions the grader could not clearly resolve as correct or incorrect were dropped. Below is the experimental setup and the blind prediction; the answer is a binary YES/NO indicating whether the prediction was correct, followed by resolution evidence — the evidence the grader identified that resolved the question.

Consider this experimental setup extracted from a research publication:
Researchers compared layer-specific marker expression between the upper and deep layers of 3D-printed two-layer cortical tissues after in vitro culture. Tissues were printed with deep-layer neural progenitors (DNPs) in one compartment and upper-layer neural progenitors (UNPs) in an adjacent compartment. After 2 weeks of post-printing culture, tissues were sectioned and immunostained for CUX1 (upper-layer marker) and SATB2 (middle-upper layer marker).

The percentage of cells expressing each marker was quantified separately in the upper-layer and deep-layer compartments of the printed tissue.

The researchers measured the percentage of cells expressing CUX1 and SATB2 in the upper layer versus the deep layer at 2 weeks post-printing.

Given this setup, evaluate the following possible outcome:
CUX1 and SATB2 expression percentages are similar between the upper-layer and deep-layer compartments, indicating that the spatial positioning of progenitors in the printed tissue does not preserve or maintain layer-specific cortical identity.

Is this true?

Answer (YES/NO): NO